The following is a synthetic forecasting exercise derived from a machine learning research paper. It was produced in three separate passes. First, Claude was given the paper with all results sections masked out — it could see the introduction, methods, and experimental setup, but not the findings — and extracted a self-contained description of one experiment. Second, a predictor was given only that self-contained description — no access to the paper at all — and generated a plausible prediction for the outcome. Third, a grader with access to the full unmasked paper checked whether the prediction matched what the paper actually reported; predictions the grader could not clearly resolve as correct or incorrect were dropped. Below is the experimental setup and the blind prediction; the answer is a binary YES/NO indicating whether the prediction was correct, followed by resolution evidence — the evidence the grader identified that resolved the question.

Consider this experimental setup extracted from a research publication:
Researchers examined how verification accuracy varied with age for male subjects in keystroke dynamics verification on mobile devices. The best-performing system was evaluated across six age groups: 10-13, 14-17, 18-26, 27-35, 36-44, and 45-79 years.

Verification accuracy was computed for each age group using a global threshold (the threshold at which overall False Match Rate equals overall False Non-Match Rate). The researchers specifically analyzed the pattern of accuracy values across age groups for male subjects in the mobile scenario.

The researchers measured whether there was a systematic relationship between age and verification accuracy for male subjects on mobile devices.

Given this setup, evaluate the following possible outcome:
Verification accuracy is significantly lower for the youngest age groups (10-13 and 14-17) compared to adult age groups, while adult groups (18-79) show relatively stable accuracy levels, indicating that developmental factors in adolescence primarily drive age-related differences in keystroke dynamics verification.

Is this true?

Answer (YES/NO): NO